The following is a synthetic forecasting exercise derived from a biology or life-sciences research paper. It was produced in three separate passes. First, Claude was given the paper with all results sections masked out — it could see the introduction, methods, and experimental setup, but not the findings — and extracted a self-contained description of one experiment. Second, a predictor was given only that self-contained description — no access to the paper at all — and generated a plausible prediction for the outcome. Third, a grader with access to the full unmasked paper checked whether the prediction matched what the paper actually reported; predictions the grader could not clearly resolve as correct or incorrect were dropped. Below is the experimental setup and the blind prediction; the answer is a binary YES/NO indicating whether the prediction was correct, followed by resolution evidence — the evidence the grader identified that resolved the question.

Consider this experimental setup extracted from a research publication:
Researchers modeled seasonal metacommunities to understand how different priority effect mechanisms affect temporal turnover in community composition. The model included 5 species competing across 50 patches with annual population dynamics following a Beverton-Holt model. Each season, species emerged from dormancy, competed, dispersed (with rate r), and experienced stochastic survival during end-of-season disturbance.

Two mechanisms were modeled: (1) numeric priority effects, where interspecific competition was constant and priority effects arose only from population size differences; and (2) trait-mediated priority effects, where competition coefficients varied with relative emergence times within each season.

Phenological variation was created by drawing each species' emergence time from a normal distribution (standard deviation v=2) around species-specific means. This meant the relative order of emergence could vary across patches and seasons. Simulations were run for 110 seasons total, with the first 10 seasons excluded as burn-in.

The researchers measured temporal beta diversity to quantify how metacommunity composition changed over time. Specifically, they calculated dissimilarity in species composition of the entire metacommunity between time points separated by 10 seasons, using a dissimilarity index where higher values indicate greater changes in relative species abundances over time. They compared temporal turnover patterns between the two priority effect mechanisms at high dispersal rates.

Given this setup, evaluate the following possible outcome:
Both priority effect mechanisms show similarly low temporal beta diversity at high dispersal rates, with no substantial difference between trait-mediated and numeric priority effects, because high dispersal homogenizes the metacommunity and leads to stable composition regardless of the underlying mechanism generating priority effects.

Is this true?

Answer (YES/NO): NO